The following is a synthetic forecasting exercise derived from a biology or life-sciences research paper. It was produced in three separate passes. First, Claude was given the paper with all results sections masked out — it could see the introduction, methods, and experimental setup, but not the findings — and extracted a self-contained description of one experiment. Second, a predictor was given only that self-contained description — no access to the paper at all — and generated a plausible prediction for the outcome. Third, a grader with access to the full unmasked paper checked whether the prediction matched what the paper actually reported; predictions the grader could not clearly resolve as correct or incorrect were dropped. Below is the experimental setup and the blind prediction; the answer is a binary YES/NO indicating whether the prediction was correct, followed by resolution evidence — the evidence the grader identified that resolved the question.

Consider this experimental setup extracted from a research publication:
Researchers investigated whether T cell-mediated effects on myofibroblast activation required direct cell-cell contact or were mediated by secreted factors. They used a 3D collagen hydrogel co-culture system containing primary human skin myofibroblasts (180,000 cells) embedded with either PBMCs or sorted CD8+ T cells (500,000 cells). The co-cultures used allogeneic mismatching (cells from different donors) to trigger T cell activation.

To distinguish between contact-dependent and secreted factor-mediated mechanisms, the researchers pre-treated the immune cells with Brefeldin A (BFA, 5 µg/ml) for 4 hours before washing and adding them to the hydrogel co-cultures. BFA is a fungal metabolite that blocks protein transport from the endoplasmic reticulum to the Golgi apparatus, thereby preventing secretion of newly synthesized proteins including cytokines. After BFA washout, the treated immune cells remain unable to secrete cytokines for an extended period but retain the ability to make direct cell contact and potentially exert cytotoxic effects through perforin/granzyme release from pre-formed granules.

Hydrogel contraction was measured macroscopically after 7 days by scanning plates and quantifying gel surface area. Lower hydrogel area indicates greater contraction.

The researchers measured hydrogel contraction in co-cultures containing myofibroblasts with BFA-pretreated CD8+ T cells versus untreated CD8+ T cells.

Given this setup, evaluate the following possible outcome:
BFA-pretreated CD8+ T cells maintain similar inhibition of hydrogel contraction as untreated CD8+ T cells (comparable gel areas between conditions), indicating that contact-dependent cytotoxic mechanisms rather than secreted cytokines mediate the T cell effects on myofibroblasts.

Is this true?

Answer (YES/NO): NO